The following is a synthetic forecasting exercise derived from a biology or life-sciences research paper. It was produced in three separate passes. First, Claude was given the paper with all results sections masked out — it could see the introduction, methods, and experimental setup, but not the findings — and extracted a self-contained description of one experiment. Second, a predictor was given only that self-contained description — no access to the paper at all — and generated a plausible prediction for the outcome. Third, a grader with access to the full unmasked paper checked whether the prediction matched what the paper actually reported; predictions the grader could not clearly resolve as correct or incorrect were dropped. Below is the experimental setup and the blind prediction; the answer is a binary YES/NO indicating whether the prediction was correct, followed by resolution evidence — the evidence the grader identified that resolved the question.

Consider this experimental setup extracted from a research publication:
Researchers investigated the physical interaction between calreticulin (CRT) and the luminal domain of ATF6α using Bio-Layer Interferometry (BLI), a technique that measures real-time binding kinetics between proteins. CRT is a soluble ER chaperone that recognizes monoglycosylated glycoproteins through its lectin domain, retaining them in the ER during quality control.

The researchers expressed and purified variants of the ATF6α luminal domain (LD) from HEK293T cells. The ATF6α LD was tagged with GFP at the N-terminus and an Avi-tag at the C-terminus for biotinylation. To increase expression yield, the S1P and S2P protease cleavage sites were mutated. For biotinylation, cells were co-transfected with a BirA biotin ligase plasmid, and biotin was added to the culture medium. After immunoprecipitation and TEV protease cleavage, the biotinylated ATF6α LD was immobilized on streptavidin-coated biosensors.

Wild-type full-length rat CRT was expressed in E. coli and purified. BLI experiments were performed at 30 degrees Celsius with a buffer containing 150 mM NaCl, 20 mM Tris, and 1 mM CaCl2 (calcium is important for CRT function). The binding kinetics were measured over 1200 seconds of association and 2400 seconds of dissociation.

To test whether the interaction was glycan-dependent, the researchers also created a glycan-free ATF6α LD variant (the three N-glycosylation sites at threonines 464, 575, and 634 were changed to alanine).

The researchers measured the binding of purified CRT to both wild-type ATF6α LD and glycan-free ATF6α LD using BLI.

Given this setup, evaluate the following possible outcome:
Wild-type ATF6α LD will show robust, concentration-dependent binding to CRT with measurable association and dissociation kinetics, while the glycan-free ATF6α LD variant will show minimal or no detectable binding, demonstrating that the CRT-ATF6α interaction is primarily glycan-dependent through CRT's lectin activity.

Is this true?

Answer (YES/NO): NO